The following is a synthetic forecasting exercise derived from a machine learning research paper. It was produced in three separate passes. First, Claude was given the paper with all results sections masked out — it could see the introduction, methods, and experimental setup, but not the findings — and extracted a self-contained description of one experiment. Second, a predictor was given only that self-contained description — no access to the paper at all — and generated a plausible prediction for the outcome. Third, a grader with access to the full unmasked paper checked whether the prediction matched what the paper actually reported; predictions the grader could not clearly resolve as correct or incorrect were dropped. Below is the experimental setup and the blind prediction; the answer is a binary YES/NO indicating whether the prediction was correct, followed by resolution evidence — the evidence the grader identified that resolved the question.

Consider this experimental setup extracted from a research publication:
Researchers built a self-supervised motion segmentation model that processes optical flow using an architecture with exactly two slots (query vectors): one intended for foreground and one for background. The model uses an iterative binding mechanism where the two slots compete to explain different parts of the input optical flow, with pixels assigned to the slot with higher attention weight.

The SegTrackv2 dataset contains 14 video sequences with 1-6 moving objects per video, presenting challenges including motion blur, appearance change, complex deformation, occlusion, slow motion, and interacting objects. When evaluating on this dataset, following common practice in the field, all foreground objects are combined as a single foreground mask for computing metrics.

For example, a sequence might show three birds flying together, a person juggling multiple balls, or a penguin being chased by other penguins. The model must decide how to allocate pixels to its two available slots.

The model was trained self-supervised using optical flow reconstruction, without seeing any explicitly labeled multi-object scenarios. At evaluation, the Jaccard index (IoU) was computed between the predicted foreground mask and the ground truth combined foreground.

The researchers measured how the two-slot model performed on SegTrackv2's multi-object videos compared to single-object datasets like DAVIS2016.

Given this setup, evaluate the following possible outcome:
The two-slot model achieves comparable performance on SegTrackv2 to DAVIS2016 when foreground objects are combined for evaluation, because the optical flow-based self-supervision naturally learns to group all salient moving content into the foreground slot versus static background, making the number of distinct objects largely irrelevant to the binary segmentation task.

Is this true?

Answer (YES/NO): NO